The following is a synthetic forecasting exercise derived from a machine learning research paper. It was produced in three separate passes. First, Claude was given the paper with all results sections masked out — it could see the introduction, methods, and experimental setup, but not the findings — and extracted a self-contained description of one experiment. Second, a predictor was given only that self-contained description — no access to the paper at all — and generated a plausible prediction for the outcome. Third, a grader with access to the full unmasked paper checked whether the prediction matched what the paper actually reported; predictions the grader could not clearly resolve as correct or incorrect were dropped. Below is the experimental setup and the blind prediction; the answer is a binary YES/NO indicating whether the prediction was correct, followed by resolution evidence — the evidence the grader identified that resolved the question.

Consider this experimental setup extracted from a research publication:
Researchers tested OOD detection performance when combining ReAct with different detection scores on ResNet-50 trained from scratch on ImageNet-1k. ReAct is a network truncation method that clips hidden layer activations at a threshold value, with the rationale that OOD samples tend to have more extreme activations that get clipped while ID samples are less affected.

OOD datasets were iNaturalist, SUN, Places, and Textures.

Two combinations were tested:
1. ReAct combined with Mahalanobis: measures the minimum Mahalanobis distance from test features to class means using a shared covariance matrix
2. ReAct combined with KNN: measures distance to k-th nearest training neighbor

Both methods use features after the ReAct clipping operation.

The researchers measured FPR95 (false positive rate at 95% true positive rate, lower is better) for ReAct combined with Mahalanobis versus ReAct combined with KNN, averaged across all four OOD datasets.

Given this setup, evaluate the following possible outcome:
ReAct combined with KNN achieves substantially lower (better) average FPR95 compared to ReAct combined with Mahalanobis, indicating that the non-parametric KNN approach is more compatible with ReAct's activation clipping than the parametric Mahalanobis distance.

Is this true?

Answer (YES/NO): YES